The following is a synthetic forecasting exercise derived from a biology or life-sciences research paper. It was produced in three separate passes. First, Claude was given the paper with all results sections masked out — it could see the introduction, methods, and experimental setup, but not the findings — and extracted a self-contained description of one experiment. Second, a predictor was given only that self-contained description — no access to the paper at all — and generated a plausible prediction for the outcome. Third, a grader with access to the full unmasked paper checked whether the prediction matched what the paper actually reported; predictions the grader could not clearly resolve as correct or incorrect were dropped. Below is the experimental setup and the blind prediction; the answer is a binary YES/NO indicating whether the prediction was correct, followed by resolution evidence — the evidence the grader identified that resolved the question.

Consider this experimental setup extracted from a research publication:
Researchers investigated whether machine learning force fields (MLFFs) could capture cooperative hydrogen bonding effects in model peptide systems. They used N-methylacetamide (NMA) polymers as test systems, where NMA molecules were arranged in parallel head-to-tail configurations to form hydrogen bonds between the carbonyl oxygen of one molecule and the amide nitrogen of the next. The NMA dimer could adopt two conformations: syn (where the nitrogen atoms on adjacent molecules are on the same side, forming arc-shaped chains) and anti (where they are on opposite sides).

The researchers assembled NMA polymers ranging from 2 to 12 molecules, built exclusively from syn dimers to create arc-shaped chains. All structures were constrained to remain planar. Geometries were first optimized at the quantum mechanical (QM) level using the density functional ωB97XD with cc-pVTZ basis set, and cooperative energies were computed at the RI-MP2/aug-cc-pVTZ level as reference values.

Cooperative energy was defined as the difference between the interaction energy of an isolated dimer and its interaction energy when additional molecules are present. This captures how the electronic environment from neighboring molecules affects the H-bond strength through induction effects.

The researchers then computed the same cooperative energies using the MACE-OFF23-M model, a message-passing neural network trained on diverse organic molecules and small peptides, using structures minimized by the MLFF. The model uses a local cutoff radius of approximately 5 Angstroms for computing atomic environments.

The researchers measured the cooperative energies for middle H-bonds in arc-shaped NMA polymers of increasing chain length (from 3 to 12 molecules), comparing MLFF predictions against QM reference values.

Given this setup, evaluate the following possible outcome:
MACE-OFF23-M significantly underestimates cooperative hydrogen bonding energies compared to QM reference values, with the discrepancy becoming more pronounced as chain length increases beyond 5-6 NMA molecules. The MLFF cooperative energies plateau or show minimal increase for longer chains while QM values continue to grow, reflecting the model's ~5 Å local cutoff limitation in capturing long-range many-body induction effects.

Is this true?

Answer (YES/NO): NO